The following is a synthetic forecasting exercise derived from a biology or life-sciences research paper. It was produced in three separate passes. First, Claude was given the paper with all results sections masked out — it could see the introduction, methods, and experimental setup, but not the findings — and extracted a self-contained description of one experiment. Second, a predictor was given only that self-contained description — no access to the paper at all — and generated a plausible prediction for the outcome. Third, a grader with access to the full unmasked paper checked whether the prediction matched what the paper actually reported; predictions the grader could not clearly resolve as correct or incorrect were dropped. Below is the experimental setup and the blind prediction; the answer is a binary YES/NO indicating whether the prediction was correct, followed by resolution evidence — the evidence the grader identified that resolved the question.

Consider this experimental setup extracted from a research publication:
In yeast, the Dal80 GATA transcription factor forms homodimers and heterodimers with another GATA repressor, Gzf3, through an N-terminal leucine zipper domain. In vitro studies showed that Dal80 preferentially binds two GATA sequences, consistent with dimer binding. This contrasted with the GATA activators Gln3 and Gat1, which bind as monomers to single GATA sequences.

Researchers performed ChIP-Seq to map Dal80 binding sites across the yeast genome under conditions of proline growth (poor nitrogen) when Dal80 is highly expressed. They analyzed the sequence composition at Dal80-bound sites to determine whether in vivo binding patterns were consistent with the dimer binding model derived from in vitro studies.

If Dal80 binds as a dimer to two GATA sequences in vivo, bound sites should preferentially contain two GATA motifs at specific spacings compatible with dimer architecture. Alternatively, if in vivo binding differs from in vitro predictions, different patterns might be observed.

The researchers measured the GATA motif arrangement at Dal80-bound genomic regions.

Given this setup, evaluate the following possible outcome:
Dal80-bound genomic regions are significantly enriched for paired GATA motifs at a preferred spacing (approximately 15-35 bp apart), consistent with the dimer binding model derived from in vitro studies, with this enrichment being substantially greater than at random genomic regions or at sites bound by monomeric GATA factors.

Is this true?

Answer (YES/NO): NO